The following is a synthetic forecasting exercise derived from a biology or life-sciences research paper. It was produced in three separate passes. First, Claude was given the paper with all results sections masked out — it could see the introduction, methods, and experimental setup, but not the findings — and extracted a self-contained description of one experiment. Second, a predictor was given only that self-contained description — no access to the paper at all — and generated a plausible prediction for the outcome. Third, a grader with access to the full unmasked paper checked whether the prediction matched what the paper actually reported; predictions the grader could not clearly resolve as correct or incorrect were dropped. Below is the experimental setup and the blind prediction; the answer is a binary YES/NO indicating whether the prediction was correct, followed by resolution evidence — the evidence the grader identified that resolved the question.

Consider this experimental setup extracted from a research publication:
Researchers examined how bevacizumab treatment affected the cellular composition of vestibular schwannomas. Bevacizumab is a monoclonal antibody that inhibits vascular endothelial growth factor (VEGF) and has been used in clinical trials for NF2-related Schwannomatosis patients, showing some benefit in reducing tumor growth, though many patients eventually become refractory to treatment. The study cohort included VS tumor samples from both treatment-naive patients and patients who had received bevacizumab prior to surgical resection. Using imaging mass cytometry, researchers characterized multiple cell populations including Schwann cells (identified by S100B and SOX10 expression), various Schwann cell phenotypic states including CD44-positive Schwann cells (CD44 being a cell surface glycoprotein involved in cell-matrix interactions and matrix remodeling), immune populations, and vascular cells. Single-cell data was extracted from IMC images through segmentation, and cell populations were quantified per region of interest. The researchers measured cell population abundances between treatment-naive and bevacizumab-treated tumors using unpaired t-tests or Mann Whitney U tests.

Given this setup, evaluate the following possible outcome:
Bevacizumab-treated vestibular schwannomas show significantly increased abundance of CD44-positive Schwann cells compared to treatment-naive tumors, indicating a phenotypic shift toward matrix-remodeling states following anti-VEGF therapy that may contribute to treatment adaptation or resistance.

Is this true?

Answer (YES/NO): YES